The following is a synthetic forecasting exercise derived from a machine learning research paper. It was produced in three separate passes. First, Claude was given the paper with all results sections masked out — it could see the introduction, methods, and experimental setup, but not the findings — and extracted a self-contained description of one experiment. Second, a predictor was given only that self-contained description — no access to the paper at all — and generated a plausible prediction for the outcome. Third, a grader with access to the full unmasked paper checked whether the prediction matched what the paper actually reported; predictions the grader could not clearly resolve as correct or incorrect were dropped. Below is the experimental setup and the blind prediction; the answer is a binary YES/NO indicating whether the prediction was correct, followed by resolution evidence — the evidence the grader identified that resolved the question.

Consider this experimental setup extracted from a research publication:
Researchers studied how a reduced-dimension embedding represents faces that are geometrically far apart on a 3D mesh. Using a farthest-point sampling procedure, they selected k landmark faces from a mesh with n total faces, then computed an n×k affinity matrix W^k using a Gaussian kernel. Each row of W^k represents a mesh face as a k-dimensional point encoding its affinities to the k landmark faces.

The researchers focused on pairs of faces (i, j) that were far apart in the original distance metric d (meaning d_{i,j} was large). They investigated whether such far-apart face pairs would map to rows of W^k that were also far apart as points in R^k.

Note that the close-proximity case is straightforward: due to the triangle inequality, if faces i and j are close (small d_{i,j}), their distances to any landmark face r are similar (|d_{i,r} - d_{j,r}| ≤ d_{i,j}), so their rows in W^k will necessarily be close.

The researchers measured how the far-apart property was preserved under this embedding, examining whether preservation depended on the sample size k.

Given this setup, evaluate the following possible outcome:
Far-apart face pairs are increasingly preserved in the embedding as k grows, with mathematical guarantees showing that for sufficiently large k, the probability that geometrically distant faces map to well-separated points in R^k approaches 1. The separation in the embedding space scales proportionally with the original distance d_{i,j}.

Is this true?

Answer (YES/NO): NO